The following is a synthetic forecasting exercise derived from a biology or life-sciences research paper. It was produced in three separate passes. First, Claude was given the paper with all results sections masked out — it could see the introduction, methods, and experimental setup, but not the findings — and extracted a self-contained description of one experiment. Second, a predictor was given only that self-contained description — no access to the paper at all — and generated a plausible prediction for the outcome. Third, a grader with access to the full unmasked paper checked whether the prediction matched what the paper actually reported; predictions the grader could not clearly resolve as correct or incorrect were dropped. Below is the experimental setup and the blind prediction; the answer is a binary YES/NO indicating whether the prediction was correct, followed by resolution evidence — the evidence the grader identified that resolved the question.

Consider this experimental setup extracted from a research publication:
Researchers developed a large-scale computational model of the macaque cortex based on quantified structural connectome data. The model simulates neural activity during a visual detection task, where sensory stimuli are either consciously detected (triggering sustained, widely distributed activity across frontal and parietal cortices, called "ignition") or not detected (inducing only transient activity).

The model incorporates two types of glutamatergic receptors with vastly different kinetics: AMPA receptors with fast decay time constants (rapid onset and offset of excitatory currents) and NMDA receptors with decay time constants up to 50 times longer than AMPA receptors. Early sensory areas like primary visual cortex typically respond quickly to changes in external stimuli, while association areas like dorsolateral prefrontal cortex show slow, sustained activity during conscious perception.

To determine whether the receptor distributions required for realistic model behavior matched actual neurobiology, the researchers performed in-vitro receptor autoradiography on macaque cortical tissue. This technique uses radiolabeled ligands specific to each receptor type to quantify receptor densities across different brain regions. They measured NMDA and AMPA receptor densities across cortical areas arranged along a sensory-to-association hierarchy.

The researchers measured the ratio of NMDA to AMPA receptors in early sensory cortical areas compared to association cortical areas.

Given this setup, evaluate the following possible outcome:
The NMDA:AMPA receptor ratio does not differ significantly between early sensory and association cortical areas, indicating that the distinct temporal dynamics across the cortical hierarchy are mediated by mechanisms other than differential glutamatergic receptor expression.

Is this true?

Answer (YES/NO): NO